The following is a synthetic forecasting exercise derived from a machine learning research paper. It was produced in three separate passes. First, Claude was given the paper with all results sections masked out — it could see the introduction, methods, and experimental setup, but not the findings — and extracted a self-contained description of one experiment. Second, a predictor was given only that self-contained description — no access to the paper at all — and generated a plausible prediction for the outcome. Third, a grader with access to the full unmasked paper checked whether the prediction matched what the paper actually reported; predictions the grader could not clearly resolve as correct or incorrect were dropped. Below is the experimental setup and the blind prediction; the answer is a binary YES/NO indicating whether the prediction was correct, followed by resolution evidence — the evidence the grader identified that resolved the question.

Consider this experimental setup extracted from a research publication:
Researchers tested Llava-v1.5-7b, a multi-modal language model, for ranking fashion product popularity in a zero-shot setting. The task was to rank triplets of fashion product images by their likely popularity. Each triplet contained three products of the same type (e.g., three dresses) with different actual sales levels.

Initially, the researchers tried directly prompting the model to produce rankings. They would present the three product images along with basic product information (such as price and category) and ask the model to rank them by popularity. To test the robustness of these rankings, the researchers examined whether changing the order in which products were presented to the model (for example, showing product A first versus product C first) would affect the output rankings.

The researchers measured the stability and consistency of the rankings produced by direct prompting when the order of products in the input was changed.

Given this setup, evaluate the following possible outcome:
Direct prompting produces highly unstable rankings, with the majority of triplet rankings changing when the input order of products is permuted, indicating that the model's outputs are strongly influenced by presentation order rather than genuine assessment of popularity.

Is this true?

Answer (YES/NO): NO